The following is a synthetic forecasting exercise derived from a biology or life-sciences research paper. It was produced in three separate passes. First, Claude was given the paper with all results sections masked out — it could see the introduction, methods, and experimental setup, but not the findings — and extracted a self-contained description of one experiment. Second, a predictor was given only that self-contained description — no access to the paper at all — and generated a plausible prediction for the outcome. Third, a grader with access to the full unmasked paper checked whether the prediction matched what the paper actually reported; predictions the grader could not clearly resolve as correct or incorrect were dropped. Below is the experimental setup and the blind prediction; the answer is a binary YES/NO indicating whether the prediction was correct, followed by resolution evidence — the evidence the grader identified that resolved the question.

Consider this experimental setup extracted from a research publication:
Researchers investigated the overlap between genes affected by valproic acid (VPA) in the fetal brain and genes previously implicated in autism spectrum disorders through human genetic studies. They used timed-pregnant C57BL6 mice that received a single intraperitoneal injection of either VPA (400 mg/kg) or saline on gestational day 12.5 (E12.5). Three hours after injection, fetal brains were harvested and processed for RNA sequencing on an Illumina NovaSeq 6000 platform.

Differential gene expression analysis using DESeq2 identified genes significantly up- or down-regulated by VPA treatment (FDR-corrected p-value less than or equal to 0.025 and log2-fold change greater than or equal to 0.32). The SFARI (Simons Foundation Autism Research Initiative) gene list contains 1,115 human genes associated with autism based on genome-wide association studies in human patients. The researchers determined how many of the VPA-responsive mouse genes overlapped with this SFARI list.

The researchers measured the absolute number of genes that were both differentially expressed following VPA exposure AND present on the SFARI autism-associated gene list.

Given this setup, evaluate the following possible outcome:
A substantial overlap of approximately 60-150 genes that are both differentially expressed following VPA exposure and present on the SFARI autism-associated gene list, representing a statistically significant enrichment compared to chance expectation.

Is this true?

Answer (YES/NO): NO